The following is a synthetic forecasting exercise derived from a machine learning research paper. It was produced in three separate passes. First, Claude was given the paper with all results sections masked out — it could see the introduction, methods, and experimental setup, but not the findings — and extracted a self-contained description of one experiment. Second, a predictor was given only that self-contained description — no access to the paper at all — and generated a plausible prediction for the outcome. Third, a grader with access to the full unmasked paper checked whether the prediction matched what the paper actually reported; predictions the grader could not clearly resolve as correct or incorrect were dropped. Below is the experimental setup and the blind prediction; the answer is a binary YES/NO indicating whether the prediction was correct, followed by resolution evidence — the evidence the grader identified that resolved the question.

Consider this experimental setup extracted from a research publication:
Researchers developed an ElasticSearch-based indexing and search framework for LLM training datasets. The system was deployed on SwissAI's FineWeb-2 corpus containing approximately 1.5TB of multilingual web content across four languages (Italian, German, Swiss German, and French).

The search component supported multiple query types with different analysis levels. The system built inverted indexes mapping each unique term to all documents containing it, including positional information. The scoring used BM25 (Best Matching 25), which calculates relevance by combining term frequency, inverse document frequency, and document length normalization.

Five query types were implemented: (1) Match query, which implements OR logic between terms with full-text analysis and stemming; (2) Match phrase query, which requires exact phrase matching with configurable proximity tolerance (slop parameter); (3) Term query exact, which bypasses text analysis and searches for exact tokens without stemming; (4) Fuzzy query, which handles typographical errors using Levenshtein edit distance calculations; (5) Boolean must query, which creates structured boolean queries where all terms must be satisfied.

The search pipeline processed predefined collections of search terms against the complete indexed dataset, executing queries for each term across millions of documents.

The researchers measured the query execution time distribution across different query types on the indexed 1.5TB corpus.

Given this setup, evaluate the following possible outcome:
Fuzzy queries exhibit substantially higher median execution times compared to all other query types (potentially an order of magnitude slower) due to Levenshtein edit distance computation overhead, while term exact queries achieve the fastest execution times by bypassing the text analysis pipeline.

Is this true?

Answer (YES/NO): NO